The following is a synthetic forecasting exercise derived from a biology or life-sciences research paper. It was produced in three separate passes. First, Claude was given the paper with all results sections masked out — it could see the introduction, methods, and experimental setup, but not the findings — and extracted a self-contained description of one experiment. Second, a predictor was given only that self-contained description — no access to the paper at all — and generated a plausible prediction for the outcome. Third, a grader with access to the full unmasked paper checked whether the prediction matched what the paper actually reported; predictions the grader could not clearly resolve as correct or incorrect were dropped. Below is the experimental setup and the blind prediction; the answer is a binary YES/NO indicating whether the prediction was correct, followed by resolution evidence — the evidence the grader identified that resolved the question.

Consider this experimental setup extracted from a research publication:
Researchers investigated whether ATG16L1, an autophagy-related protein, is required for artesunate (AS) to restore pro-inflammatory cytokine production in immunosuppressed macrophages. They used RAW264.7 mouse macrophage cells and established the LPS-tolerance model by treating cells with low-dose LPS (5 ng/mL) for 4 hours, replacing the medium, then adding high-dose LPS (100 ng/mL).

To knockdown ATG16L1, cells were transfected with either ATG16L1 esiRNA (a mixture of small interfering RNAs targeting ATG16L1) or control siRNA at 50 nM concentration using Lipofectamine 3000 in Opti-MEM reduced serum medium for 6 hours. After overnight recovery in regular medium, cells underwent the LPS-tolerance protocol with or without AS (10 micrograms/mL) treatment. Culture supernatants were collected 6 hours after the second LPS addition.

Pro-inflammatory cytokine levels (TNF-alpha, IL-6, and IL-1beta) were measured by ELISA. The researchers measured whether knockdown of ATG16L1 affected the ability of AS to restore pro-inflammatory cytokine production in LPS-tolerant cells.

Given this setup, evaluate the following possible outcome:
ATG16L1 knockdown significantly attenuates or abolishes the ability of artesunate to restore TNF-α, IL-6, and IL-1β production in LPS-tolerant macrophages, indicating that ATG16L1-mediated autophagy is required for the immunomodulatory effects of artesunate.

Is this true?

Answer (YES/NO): NO